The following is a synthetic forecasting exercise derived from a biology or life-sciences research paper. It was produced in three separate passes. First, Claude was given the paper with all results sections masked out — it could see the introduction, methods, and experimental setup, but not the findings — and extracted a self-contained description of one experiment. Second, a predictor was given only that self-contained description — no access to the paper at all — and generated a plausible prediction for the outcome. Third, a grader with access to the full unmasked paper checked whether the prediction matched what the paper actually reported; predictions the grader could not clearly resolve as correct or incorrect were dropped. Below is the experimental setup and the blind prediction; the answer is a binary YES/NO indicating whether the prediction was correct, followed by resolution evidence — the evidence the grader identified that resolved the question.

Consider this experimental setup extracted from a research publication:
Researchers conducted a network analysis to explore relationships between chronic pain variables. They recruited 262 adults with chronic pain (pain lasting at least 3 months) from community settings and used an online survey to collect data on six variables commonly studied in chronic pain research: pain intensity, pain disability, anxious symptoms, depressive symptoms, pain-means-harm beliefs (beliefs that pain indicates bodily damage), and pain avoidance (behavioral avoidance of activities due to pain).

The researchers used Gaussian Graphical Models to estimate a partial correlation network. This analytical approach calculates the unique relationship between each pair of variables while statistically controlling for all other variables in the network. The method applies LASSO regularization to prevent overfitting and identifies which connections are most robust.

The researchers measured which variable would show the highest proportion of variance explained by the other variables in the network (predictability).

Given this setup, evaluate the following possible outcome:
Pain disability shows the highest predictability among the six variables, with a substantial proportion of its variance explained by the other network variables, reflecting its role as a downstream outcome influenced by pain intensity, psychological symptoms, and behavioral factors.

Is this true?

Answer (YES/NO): NO